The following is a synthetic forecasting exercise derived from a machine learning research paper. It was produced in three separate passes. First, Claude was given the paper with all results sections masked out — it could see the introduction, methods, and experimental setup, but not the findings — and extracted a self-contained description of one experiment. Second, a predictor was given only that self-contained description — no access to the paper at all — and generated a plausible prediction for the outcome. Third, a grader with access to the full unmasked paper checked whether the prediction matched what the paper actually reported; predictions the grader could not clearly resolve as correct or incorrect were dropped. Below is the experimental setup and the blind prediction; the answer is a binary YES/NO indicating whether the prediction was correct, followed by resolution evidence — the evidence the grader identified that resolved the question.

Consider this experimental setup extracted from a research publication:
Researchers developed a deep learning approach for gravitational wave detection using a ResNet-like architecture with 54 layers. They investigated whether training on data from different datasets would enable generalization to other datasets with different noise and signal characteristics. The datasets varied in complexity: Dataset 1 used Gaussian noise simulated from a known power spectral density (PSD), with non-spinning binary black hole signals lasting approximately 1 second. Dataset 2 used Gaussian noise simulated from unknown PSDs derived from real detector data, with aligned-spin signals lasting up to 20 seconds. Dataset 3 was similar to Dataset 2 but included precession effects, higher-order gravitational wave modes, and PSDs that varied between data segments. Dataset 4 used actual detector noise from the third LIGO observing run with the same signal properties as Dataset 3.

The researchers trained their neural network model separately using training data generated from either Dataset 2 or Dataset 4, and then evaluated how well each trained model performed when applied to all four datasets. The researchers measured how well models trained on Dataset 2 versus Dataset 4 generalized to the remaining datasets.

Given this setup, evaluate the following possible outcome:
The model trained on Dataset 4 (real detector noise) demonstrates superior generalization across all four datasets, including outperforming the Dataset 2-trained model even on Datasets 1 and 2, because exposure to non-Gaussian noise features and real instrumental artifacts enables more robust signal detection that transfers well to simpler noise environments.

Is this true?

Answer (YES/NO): NO